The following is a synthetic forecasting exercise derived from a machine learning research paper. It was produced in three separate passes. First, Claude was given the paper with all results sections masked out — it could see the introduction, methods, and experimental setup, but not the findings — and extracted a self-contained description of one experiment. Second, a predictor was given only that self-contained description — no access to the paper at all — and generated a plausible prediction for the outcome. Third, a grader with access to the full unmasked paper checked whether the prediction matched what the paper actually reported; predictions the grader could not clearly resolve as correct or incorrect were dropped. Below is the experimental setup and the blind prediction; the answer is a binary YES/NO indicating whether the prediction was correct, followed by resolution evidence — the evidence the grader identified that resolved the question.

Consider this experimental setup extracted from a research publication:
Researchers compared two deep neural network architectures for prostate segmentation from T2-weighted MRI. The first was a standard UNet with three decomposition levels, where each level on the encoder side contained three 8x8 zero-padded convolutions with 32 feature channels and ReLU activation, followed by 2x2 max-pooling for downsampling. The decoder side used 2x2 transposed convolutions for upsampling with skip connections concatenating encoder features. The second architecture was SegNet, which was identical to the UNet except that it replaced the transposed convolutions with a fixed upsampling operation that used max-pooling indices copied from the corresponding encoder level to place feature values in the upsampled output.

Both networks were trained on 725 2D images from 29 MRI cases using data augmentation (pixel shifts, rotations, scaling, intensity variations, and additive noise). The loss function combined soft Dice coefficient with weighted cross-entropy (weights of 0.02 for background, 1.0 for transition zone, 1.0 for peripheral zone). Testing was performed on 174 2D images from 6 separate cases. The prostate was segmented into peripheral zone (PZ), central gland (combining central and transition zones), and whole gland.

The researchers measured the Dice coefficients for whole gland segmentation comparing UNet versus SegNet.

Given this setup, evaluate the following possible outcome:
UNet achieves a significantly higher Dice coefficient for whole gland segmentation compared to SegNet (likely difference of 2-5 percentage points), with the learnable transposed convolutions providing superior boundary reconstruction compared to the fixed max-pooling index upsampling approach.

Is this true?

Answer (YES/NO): NO